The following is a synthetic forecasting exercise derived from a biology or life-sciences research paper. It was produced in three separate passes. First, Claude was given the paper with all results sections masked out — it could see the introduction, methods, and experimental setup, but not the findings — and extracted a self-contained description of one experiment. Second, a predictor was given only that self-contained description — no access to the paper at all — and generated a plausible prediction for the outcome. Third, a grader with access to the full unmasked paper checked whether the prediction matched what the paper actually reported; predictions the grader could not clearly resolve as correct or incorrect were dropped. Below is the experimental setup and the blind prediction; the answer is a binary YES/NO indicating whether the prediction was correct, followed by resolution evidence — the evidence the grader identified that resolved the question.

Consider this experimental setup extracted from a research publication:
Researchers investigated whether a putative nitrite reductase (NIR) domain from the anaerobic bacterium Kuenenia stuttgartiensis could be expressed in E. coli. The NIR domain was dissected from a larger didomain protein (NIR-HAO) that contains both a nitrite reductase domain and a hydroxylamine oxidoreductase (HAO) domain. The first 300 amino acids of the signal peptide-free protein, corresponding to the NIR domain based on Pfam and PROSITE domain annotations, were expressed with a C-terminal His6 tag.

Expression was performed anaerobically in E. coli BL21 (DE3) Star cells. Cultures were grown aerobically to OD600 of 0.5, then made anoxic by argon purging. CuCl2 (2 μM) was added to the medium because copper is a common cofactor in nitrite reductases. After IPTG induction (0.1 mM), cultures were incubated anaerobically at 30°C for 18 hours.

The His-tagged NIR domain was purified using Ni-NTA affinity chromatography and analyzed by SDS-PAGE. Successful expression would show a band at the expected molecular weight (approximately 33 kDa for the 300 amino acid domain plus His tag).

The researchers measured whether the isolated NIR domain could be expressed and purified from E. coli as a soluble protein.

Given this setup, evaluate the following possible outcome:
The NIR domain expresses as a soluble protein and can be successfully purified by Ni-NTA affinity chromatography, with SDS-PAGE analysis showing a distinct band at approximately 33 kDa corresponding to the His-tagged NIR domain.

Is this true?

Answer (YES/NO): YES